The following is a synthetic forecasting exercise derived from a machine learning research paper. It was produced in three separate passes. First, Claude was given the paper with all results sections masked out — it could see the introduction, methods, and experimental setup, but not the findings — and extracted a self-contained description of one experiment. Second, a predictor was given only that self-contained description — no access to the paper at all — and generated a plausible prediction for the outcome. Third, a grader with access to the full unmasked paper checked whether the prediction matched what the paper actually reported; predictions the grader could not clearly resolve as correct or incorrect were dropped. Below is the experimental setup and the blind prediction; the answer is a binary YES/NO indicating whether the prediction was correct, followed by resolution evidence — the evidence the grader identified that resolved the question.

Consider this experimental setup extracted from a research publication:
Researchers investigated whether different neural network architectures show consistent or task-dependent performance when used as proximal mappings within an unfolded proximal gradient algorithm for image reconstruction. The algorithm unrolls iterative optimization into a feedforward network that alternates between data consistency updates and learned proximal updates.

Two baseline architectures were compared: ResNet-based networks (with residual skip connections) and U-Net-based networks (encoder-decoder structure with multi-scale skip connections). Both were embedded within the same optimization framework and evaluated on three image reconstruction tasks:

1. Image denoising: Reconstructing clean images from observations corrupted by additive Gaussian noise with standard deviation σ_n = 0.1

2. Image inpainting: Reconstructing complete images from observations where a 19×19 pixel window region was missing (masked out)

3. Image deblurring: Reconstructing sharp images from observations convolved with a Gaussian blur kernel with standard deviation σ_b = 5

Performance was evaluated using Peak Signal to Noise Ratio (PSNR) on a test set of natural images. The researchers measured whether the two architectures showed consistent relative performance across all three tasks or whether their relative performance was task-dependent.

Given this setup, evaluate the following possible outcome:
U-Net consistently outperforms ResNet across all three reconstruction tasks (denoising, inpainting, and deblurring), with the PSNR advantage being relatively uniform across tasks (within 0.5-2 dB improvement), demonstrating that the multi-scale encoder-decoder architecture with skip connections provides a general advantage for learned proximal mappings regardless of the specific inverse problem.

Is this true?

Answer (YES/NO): NO